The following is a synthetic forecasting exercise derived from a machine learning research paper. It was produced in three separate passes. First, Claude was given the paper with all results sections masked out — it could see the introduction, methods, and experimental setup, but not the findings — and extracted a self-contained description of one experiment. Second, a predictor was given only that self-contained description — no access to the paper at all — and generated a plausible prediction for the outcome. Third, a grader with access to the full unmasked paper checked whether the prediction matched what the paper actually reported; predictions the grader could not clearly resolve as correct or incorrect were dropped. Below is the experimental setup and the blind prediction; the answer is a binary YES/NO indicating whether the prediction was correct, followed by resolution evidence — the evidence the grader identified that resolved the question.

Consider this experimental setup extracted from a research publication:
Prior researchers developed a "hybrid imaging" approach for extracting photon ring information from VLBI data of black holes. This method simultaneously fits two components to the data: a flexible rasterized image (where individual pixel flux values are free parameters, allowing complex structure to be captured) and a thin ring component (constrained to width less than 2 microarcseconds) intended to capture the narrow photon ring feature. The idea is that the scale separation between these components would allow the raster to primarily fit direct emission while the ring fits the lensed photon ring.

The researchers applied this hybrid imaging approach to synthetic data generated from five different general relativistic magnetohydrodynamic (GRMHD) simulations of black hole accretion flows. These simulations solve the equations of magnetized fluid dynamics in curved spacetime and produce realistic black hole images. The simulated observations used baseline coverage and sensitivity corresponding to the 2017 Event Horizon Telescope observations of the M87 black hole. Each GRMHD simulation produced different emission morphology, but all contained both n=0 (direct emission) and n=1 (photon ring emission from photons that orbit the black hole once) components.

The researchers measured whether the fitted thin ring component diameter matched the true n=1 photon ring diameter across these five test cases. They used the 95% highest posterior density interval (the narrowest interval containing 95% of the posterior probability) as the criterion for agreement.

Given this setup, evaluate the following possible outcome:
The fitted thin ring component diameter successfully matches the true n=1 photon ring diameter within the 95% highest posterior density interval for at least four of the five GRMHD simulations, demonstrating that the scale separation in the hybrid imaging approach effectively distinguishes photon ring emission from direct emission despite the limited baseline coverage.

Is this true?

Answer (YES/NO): YES